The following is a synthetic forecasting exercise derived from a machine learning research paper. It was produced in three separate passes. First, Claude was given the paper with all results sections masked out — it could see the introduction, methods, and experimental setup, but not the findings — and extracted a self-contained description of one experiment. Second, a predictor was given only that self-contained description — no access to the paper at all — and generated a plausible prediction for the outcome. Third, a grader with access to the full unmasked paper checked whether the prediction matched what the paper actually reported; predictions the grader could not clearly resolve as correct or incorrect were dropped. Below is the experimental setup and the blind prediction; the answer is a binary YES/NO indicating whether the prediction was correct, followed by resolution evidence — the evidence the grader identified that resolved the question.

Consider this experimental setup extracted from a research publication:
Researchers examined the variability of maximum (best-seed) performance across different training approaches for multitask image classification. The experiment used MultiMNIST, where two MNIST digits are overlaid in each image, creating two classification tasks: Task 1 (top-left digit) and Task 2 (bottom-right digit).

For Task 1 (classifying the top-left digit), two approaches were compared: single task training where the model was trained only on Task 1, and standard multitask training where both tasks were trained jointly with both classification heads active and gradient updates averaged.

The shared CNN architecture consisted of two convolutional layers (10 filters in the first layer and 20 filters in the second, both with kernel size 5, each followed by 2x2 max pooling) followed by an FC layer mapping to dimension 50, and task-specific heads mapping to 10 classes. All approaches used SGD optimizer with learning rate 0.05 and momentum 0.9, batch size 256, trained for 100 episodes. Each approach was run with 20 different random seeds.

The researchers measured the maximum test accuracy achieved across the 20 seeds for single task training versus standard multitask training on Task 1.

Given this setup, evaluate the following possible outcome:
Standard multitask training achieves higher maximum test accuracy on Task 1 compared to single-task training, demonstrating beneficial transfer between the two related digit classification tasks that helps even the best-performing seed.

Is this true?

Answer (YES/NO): NO